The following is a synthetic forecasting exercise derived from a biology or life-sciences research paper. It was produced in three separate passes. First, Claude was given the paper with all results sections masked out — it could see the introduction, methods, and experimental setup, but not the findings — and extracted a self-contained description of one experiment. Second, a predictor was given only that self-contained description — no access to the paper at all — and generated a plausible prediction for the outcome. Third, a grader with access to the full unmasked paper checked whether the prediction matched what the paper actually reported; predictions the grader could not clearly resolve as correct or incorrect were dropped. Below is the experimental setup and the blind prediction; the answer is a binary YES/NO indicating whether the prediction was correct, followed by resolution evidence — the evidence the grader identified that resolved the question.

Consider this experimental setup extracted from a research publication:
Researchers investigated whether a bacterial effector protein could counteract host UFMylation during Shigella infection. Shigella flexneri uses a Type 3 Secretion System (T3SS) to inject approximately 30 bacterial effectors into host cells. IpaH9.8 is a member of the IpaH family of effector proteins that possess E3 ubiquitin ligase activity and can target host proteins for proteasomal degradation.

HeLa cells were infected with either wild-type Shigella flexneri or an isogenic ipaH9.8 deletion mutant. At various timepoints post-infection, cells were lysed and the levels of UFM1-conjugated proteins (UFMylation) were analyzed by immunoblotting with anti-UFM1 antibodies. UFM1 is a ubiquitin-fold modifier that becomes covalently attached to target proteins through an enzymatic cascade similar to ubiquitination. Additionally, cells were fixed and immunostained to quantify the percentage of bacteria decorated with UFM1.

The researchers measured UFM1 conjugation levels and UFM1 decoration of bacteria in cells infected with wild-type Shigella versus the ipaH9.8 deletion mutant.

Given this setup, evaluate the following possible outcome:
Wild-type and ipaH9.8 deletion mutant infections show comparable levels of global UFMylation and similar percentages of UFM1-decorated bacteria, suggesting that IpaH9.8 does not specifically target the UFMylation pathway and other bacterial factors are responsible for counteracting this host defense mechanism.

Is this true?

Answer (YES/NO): NO